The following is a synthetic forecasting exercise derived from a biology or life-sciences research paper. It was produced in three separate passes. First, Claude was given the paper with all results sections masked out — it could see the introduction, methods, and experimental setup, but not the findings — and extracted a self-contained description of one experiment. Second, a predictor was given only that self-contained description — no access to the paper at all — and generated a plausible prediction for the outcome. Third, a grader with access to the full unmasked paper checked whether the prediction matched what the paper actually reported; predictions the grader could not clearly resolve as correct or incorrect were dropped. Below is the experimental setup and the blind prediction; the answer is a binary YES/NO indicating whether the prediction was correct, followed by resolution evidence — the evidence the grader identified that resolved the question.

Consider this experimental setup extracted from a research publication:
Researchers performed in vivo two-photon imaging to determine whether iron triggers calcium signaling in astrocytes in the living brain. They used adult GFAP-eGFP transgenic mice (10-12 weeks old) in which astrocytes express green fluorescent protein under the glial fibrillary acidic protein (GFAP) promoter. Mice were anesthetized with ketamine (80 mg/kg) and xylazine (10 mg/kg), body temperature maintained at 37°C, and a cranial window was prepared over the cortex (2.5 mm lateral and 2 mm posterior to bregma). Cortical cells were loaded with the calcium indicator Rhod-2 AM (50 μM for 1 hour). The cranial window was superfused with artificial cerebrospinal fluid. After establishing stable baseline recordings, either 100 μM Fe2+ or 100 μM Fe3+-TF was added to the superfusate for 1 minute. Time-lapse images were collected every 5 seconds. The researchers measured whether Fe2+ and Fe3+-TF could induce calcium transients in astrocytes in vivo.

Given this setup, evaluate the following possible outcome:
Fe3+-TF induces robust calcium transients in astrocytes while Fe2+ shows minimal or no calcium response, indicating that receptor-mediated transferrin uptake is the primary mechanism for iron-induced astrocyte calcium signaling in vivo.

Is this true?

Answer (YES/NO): NO